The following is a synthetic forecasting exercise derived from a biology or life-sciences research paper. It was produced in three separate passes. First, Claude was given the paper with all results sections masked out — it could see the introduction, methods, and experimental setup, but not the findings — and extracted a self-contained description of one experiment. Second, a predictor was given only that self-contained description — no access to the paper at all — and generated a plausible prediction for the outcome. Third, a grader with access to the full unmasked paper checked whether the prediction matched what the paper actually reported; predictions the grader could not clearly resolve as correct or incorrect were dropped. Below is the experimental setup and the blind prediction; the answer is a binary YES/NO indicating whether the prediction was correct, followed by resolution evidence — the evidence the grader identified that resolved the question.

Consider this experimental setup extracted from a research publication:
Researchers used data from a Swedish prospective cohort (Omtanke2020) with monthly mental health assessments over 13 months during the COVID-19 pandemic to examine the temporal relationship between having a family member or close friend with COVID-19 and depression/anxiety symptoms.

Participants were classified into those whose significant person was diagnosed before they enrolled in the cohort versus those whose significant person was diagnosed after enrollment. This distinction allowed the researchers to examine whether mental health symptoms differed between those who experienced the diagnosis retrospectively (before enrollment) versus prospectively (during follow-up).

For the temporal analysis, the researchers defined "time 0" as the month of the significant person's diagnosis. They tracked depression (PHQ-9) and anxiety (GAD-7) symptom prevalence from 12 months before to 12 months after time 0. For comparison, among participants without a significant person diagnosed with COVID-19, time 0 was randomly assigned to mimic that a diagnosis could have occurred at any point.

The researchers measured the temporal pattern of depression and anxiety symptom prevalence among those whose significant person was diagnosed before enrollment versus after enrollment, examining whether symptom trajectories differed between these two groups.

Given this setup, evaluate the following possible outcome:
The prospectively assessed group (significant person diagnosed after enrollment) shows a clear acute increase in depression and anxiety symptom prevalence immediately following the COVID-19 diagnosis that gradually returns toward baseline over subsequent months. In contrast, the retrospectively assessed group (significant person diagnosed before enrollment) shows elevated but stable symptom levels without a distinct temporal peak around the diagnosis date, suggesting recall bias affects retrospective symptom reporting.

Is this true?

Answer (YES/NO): NO